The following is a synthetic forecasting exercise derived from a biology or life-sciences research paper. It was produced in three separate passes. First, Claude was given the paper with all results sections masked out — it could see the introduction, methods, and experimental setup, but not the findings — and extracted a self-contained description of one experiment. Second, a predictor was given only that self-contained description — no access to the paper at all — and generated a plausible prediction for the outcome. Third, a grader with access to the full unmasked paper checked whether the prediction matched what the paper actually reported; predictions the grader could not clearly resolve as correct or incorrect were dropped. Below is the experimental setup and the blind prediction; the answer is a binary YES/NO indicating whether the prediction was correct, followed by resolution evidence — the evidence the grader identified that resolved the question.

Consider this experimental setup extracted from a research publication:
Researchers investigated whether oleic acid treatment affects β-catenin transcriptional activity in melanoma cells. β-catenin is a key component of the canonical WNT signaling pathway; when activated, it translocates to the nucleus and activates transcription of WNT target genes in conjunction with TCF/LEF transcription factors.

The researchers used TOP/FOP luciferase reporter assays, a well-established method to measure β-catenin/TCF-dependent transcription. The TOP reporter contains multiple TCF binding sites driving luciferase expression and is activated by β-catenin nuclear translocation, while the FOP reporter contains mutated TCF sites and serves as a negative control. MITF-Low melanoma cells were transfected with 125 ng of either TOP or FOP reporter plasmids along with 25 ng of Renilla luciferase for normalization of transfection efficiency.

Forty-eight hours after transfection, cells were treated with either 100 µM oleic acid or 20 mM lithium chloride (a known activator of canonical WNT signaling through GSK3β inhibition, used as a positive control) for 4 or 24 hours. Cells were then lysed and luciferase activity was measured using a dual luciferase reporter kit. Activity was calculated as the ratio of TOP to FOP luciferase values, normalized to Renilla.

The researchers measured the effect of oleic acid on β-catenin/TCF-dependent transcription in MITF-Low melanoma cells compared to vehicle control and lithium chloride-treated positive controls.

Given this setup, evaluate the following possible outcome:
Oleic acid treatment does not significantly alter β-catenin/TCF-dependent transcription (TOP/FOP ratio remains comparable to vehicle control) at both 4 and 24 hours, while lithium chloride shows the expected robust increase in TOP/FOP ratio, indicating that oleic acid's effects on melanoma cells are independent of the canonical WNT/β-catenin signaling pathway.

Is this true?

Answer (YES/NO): NO